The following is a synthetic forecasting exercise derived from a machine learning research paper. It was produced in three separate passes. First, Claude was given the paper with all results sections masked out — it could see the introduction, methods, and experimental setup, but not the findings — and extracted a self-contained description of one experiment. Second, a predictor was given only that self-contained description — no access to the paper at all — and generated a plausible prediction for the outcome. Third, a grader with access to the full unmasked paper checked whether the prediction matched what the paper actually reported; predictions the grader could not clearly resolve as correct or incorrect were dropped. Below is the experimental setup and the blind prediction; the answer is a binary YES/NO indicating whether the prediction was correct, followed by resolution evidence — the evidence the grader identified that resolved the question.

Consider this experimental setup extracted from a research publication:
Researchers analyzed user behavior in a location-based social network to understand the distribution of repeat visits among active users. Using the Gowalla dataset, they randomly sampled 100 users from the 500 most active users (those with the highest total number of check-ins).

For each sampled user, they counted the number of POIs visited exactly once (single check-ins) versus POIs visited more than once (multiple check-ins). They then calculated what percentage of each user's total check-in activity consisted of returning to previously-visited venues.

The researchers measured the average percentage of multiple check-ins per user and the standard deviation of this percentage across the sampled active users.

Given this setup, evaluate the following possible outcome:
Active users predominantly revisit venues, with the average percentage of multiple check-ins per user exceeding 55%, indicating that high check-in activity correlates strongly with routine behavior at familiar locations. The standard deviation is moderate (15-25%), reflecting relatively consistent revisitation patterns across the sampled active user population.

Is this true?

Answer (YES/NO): NO